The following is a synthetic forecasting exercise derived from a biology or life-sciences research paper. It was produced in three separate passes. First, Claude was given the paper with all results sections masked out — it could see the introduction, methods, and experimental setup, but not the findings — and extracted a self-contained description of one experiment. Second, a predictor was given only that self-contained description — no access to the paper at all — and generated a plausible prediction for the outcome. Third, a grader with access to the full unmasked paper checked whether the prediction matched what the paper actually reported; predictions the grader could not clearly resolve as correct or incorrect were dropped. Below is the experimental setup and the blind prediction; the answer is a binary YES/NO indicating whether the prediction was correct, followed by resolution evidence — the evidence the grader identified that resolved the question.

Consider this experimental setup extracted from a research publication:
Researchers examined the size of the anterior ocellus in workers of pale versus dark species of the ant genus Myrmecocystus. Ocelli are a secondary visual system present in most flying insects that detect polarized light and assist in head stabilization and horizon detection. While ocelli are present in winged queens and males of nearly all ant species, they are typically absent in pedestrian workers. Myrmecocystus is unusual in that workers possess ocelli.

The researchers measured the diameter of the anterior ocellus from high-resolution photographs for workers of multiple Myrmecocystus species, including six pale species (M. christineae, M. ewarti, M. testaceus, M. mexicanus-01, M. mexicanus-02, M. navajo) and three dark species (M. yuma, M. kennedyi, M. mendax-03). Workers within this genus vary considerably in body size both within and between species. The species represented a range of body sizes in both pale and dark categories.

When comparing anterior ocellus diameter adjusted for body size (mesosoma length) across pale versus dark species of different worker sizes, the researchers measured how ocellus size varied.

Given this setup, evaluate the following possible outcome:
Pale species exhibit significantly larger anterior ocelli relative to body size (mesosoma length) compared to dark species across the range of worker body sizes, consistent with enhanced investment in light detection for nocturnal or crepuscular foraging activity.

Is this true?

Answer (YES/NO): NO